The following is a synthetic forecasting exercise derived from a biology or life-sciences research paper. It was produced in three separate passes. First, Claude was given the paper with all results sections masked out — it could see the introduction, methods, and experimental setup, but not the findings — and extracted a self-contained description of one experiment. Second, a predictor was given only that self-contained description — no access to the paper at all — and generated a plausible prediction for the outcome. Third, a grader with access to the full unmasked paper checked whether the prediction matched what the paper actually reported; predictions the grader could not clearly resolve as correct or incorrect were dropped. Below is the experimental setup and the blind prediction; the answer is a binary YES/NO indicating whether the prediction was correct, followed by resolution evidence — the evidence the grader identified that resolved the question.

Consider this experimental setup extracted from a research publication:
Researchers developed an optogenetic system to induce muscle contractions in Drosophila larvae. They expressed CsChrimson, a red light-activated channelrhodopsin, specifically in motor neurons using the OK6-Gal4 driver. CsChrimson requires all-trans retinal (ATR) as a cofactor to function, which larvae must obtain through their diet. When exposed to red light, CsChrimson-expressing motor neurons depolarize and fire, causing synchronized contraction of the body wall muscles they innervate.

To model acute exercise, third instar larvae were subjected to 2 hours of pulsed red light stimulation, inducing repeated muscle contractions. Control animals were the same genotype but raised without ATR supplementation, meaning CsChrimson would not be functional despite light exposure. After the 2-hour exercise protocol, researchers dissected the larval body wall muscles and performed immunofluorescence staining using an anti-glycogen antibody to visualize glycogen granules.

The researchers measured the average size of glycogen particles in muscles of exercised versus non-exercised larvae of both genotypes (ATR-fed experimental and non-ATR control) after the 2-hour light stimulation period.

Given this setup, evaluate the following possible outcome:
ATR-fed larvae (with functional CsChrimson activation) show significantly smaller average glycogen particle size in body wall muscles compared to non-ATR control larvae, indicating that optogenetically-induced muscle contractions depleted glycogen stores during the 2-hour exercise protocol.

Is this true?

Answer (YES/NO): YES